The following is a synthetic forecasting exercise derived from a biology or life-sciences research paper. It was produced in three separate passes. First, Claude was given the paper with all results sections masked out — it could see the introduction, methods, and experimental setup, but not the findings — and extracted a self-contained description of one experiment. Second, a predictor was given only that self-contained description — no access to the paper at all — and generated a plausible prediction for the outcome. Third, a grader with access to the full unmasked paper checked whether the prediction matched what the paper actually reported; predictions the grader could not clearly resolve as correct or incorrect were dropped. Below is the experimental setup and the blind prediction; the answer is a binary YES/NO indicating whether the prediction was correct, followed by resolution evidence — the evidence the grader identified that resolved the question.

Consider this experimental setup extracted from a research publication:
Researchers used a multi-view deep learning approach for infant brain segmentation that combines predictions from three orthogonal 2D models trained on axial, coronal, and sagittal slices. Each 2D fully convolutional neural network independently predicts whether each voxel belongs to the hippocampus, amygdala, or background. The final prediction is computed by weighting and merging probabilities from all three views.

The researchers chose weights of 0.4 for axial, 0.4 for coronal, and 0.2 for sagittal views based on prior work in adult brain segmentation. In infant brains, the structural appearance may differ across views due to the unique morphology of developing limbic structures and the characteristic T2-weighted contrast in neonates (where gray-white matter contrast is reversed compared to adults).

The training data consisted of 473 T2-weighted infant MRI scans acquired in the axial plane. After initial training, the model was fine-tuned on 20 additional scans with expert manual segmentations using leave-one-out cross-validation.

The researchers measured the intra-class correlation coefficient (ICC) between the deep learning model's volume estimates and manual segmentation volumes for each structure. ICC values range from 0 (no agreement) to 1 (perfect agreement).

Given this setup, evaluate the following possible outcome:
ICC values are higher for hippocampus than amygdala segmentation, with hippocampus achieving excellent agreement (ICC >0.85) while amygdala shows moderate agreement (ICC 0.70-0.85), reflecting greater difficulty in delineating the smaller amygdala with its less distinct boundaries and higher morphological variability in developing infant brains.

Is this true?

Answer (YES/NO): NO